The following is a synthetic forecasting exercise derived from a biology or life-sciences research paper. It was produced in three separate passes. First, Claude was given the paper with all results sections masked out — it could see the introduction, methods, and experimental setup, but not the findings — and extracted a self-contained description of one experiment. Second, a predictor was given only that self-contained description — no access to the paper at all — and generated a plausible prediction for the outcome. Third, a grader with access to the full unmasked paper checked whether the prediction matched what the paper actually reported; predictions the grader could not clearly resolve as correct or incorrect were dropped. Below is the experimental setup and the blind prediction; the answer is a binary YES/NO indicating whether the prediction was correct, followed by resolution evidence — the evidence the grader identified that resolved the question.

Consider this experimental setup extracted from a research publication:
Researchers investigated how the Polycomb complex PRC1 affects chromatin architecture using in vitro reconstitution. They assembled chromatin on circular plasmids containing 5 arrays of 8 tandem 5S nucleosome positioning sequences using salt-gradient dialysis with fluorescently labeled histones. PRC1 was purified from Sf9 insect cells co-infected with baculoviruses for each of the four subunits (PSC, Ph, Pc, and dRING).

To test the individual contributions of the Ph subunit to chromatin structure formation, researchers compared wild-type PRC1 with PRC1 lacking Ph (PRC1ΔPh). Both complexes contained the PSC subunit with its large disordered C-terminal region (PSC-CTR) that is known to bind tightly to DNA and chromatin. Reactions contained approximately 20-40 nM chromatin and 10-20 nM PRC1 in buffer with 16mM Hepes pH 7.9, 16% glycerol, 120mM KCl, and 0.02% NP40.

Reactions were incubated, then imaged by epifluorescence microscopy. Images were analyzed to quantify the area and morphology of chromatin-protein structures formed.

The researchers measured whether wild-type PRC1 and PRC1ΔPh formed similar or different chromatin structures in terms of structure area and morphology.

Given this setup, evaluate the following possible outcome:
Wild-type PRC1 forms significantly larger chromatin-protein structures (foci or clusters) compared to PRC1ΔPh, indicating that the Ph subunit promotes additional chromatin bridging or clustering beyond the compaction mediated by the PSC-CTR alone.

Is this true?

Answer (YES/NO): NO